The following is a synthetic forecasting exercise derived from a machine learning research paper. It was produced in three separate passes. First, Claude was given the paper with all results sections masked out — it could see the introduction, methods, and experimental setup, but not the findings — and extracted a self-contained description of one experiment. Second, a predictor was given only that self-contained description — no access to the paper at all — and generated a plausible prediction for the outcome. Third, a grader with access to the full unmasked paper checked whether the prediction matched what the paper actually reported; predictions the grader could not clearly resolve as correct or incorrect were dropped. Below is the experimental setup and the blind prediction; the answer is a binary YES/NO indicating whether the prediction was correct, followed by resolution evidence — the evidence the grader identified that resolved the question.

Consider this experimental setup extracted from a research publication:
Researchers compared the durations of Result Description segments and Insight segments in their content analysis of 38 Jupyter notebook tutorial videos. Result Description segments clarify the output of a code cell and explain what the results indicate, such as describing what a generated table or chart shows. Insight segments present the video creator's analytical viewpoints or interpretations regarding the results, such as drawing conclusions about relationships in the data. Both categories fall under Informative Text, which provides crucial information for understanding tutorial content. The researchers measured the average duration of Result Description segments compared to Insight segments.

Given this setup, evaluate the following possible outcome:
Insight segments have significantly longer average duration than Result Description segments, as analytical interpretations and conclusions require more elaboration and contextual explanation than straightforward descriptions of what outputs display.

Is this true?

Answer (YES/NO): NO